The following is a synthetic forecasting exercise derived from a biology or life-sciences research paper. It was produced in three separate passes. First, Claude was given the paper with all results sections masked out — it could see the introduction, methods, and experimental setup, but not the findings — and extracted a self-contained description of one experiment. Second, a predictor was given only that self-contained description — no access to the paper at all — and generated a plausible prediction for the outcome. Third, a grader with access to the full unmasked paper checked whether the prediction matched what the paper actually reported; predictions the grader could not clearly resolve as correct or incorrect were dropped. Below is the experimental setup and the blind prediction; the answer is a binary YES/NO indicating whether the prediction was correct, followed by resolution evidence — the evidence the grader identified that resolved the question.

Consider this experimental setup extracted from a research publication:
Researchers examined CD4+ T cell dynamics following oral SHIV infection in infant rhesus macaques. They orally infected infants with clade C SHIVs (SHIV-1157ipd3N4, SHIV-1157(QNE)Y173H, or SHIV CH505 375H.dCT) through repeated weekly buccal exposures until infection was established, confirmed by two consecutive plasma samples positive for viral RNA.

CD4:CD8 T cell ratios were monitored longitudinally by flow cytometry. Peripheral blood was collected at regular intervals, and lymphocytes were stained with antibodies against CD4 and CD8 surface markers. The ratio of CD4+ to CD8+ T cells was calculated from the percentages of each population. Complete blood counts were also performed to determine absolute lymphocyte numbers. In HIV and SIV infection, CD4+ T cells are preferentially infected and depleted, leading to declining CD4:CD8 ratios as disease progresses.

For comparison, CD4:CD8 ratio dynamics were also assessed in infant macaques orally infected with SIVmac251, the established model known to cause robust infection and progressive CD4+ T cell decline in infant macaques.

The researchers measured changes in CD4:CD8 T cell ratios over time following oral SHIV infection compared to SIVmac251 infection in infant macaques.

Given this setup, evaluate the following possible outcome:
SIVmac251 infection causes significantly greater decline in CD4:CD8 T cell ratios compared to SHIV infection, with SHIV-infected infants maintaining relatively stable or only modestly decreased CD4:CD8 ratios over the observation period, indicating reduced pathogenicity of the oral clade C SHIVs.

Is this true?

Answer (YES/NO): NO